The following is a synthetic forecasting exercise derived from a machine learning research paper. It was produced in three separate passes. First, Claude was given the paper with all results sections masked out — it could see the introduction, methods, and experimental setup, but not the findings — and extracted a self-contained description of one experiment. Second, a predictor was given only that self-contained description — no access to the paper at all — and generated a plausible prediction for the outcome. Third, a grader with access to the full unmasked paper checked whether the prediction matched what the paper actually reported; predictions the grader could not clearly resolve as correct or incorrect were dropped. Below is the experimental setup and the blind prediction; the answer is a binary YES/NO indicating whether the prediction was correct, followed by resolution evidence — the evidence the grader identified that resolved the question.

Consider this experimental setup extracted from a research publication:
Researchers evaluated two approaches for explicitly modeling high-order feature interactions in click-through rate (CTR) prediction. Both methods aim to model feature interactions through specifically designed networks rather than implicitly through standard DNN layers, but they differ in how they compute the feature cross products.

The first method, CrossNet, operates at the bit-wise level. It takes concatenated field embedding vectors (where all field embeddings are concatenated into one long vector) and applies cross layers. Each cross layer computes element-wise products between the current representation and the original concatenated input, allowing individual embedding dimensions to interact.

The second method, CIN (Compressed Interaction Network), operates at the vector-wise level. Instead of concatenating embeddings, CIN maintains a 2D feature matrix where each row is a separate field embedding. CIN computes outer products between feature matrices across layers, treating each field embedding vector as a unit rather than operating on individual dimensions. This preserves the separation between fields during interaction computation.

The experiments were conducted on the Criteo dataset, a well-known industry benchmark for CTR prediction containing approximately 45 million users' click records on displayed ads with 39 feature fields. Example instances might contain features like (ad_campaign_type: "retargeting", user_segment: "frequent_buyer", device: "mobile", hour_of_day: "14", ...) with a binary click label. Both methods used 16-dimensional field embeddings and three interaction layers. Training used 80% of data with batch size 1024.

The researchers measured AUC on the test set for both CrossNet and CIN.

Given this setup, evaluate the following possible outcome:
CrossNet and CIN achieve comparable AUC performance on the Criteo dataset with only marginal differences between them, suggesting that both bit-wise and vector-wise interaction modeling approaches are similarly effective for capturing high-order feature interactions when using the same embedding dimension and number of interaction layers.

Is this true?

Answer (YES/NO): NO